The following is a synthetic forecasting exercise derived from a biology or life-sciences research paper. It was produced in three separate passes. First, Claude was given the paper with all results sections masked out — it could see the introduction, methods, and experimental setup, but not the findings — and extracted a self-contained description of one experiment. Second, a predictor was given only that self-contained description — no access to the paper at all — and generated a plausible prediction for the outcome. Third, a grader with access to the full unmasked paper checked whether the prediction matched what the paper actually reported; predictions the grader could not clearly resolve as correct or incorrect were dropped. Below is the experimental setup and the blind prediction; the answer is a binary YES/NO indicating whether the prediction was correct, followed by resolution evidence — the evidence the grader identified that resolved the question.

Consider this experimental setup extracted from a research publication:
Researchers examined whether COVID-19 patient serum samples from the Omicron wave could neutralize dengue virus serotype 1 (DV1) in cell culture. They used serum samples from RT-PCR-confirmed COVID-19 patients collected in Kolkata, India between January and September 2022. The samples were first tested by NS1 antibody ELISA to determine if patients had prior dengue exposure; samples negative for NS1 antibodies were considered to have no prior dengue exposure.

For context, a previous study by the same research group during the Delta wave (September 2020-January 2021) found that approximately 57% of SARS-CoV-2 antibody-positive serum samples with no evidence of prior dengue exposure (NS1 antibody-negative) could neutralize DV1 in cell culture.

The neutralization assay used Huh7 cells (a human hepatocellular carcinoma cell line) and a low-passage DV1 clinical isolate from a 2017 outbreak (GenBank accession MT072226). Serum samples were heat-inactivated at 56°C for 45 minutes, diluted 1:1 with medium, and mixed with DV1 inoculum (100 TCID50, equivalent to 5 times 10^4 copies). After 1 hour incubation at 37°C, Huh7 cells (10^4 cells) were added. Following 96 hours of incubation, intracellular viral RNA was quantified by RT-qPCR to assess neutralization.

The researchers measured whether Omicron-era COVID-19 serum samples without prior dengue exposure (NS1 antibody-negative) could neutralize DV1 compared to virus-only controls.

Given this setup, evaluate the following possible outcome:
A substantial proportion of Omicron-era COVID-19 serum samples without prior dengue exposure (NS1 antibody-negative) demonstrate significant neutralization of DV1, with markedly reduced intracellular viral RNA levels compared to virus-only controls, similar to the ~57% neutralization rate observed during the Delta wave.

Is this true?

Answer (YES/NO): YES